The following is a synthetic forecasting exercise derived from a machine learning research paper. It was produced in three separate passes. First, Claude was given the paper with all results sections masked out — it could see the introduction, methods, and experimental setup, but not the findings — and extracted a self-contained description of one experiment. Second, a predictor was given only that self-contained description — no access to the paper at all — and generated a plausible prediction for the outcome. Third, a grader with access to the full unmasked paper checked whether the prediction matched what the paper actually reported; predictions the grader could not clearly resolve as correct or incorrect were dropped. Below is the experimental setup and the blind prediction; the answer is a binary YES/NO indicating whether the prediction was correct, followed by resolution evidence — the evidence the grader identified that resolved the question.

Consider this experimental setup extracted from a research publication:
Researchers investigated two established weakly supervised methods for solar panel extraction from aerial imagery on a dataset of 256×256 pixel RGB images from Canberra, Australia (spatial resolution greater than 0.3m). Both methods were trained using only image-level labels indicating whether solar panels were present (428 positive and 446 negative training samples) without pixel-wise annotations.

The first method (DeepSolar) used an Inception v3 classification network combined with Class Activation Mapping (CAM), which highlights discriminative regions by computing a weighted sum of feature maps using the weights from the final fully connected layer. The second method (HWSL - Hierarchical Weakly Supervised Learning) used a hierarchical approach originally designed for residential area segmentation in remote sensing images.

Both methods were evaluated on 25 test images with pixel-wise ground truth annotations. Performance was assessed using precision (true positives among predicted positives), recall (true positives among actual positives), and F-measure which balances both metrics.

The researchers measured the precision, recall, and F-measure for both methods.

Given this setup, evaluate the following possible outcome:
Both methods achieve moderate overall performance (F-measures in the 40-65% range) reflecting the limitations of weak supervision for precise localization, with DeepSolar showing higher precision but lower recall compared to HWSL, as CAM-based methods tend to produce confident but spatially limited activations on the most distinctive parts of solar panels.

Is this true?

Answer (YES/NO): NO